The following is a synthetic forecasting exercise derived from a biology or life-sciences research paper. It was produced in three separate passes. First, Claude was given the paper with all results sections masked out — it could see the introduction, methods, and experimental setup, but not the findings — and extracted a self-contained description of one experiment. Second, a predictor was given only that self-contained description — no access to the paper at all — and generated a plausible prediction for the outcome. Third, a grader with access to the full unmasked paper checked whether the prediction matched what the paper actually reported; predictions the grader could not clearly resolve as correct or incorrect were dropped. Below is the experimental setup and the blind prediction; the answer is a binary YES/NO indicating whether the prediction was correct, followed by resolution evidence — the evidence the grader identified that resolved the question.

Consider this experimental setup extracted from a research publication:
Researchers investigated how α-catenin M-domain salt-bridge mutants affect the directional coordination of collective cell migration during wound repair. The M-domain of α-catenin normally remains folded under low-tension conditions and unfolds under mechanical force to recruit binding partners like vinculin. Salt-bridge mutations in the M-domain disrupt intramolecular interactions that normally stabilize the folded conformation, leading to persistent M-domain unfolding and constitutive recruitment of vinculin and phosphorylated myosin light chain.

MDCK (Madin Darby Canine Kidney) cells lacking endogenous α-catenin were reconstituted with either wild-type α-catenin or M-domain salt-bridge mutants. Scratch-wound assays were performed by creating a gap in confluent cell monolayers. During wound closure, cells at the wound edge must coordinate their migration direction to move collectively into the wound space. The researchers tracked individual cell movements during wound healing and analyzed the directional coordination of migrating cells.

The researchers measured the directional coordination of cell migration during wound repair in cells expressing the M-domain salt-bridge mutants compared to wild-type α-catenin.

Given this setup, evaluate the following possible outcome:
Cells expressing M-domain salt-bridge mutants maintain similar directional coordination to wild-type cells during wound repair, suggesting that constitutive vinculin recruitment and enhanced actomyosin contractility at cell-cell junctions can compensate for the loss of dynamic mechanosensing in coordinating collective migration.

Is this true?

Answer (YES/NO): NO